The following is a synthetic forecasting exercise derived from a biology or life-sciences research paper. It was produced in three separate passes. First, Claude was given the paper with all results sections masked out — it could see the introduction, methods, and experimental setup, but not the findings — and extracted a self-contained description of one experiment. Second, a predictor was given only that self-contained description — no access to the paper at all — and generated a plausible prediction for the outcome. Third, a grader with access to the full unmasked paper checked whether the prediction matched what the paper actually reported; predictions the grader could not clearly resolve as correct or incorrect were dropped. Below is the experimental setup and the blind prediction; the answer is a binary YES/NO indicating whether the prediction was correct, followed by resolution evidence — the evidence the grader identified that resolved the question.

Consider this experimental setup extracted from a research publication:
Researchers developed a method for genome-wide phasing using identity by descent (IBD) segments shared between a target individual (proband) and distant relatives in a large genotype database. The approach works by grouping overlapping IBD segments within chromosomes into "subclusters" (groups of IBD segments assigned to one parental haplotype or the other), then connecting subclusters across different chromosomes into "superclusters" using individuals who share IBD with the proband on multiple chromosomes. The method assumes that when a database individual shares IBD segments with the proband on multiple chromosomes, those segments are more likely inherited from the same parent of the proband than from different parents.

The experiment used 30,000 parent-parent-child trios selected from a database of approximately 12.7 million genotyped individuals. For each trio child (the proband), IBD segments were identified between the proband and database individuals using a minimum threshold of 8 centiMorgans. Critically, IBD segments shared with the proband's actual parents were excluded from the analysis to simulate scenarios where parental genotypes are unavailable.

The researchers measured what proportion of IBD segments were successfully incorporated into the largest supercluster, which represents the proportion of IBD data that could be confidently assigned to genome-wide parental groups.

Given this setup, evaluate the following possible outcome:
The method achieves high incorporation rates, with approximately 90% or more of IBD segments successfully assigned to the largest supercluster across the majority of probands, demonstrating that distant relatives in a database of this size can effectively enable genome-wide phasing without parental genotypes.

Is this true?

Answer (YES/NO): YES